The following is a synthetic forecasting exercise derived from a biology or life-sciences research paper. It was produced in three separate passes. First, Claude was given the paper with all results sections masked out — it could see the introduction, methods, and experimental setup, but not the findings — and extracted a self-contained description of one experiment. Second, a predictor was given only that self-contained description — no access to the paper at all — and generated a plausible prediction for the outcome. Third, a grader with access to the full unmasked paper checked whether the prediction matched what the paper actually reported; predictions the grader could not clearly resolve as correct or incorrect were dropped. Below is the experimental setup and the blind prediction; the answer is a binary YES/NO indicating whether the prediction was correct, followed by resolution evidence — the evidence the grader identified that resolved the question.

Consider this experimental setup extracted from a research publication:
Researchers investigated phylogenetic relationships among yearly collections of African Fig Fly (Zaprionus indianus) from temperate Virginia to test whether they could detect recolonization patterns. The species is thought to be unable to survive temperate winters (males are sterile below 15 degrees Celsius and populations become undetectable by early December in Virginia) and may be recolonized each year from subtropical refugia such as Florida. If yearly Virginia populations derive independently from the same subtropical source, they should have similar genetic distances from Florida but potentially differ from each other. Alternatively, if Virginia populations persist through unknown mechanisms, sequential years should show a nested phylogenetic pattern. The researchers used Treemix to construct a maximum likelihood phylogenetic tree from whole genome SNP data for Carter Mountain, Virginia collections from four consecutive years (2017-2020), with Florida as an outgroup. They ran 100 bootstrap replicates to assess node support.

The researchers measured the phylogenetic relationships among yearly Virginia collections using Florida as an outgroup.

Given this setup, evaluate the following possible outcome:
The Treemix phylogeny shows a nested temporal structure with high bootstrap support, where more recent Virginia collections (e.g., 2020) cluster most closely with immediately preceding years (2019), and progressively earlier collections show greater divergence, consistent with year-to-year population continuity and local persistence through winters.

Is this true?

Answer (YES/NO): NO